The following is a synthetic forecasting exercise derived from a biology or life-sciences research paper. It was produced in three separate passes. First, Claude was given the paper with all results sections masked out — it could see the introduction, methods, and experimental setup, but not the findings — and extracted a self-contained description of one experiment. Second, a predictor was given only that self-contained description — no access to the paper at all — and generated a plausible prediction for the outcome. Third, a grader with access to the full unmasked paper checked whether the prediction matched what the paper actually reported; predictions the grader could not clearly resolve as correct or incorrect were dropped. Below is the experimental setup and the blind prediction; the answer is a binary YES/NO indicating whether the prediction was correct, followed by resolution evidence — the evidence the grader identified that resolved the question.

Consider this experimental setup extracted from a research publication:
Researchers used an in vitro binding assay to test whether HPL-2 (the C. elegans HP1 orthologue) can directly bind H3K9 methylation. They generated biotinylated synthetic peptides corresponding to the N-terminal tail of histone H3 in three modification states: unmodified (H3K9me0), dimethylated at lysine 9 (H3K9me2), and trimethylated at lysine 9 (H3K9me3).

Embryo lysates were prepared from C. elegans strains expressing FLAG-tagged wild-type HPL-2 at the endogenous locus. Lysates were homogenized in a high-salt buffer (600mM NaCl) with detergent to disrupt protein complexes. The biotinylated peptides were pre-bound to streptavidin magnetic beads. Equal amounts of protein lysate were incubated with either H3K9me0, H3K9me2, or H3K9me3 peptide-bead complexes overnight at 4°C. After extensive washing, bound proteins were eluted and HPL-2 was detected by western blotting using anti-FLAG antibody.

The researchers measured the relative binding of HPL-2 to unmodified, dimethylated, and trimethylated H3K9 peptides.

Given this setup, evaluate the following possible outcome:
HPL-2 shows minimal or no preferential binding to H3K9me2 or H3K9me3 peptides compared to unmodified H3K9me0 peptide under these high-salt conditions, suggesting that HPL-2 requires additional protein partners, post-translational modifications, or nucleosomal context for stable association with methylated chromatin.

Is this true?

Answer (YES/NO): NO